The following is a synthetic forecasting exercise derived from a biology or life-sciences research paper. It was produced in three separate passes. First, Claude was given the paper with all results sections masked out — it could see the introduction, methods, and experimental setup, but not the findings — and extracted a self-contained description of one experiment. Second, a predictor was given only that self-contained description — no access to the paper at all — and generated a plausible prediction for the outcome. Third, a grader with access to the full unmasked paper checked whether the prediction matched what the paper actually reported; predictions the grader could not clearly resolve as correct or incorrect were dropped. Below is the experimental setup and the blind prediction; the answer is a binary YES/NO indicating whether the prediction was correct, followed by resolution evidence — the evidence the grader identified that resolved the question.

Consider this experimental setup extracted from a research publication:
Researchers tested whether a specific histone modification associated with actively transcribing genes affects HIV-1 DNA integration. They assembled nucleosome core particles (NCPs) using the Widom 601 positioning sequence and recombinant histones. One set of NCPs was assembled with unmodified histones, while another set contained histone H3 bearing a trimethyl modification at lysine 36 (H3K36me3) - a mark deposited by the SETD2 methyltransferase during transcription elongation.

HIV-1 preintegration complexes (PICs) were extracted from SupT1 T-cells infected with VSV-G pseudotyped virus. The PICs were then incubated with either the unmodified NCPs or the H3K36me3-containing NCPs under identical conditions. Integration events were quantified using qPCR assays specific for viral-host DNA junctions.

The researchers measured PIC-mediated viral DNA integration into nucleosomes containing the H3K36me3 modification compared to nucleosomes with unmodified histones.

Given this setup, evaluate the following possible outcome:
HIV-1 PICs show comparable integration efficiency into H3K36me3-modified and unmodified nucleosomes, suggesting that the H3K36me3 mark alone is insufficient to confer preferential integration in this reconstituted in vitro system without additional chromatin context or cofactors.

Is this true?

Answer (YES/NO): NO